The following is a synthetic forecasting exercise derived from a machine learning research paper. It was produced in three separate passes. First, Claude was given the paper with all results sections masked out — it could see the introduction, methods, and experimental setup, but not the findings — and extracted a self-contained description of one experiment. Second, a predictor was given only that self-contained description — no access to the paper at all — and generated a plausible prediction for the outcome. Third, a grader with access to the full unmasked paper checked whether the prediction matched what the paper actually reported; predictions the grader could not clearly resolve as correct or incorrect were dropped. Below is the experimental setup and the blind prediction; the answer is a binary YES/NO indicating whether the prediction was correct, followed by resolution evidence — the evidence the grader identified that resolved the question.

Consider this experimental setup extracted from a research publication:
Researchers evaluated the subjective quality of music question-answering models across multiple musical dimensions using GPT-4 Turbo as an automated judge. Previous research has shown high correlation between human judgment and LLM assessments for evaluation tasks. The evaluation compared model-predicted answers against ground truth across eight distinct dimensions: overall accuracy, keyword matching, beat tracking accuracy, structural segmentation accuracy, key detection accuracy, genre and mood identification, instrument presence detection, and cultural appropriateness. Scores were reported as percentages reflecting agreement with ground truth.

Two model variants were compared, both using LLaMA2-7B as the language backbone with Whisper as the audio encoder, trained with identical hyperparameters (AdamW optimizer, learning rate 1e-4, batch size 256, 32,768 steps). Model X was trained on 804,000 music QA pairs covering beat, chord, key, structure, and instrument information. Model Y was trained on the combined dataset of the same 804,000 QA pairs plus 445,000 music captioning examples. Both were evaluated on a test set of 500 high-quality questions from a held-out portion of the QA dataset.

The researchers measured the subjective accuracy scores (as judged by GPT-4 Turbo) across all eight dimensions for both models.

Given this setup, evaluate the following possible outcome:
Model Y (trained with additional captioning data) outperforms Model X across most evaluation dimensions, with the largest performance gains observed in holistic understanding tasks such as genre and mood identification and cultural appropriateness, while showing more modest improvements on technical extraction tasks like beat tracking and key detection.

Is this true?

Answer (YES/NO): NO